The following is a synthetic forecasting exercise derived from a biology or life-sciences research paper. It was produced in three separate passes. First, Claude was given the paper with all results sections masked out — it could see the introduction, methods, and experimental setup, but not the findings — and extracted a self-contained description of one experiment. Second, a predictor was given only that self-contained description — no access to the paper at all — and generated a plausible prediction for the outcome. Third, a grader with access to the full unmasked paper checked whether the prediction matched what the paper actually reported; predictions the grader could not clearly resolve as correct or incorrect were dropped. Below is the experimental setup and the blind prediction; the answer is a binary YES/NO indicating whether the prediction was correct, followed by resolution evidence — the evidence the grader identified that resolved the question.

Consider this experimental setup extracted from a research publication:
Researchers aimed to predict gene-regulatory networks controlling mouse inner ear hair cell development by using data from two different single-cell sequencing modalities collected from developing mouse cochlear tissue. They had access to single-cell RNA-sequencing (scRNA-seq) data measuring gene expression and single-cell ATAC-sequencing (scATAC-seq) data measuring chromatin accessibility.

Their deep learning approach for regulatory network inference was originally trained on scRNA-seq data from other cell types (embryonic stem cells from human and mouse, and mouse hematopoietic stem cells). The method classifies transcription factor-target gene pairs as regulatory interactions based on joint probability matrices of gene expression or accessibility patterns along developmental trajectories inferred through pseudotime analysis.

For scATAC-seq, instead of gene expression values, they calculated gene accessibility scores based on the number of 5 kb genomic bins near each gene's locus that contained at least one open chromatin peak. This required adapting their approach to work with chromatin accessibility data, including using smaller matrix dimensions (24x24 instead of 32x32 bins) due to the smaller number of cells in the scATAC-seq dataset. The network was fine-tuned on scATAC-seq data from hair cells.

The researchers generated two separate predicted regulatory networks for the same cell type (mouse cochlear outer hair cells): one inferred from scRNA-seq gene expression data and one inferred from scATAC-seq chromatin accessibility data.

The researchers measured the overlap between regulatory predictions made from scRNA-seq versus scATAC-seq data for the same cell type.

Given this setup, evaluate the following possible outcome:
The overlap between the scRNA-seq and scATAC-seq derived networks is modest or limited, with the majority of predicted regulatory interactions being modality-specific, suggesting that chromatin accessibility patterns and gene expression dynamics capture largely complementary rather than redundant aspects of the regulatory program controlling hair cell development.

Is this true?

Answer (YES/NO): NO